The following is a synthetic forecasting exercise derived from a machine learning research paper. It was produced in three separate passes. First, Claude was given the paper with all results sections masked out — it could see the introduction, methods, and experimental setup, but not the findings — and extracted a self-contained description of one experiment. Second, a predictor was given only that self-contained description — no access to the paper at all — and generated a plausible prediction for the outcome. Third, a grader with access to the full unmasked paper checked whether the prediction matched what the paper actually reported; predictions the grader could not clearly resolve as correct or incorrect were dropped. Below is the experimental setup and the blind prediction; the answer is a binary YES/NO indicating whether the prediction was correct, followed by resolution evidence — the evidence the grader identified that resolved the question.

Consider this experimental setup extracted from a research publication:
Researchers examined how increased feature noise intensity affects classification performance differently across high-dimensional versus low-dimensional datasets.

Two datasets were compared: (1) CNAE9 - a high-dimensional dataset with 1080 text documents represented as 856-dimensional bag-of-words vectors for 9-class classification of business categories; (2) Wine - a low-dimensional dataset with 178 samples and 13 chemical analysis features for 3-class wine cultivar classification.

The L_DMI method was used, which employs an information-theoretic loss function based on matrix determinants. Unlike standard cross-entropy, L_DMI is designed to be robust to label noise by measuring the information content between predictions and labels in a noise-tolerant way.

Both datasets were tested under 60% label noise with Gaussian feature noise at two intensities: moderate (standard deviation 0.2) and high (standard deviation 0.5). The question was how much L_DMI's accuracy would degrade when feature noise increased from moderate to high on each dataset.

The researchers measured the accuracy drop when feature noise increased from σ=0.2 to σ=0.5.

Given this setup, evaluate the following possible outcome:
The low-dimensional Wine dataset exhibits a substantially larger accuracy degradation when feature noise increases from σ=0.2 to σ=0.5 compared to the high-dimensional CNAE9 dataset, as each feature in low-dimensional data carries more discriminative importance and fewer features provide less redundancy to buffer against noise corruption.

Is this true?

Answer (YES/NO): NO